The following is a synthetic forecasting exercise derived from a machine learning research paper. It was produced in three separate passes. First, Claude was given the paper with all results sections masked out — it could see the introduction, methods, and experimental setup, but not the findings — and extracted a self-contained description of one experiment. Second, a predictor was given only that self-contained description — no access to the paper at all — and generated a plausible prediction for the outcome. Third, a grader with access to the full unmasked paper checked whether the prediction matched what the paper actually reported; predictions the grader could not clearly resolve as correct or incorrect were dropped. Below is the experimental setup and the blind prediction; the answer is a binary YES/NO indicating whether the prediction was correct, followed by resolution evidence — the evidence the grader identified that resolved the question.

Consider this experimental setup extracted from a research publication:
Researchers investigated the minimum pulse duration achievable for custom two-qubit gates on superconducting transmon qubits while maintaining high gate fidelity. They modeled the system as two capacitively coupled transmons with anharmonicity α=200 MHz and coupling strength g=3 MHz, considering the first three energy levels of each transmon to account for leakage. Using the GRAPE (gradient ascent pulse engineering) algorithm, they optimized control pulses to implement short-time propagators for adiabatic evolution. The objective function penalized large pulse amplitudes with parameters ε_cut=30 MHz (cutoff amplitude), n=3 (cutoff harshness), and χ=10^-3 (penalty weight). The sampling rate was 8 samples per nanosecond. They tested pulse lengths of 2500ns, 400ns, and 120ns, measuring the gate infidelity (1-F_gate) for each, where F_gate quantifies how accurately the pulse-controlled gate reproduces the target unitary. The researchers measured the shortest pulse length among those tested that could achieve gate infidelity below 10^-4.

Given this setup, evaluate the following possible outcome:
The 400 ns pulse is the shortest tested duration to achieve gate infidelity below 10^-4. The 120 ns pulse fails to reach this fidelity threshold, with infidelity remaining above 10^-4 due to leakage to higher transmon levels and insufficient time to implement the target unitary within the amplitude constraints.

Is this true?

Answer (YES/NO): NO